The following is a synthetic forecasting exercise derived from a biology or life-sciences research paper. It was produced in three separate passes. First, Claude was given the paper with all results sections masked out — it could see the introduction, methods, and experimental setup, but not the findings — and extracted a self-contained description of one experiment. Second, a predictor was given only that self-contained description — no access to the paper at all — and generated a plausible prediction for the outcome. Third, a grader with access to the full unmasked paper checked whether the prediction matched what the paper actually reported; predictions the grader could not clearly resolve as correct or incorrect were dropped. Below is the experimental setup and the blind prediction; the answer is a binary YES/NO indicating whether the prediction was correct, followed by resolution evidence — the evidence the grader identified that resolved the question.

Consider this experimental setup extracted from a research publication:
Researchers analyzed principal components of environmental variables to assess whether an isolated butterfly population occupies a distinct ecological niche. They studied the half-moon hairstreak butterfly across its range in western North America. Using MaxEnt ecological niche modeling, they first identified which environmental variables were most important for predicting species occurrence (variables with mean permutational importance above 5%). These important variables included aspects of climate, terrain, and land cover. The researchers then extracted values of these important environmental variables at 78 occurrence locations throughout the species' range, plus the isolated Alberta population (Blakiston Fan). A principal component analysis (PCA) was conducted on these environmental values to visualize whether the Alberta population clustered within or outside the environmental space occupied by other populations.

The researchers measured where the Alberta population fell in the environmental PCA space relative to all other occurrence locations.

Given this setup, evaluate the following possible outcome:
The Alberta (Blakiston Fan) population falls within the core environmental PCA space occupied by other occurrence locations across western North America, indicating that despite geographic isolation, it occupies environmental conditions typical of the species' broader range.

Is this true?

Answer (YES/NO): NO